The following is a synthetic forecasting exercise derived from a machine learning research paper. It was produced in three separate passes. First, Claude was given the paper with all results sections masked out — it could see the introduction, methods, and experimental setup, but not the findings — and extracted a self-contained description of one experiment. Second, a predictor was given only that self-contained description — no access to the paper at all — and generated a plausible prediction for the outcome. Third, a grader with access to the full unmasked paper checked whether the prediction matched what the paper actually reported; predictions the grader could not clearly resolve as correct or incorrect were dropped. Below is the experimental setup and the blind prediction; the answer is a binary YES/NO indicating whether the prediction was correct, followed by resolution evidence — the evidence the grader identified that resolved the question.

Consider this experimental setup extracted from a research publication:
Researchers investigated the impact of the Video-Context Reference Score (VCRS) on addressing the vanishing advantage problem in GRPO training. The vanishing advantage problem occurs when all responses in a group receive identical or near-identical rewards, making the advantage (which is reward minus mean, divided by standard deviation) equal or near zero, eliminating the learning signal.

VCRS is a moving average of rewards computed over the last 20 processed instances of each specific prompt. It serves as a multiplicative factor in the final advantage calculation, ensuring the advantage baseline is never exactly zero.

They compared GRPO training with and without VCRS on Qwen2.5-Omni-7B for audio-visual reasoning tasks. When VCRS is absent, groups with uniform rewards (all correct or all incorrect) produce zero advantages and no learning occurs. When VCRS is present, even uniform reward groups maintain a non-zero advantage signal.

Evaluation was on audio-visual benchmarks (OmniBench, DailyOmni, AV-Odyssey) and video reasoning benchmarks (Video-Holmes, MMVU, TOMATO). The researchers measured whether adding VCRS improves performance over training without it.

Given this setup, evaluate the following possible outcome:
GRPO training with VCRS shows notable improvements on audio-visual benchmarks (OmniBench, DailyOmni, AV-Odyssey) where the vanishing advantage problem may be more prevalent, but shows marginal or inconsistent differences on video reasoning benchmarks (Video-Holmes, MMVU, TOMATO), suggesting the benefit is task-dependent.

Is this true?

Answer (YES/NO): NO